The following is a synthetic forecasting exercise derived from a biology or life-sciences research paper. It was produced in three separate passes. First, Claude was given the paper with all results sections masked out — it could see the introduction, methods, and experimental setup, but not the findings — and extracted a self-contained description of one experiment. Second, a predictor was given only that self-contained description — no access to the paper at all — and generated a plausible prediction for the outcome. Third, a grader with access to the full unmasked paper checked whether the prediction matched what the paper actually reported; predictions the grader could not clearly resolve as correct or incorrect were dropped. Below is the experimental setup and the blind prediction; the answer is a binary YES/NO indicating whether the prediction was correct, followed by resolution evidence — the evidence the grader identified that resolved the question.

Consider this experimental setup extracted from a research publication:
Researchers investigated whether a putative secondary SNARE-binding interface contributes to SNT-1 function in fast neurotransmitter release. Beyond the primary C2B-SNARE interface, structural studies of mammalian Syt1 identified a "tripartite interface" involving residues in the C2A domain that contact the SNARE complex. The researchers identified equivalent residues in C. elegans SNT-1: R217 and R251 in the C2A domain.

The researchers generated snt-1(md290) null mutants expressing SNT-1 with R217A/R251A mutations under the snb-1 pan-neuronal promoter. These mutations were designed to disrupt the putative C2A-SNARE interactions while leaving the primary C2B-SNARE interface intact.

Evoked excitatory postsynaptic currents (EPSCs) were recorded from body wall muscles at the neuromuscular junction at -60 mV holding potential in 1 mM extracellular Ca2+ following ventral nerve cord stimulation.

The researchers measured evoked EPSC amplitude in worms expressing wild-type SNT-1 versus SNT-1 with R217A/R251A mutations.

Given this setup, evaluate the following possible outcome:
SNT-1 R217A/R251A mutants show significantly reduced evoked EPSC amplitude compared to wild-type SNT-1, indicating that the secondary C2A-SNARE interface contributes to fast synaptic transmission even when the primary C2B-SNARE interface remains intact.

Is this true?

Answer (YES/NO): NO